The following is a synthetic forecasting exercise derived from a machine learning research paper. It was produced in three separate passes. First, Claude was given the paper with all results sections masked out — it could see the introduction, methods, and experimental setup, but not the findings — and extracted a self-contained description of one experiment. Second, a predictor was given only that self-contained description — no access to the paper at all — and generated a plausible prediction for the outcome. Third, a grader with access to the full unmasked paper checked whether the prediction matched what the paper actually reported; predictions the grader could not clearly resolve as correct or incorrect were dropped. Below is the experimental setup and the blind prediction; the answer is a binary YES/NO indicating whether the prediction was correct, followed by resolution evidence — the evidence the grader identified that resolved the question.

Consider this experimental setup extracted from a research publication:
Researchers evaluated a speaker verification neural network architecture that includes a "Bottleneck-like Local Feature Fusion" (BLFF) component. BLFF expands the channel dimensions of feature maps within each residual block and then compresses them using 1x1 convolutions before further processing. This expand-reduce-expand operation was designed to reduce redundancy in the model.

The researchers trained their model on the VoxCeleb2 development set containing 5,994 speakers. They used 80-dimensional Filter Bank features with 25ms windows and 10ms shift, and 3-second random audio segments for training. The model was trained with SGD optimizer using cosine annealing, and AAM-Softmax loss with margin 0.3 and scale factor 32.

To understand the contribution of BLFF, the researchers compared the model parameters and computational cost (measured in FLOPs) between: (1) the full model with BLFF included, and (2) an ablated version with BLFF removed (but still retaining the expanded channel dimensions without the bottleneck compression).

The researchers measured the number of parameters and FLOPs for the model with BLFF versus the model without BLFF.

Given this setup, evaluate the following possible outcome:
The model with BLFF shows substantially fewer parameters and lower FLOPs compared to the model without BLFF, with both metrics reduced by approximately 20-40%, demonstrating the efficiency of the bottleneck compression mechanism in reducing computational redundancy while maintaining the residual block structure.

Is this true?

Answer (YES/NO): NO